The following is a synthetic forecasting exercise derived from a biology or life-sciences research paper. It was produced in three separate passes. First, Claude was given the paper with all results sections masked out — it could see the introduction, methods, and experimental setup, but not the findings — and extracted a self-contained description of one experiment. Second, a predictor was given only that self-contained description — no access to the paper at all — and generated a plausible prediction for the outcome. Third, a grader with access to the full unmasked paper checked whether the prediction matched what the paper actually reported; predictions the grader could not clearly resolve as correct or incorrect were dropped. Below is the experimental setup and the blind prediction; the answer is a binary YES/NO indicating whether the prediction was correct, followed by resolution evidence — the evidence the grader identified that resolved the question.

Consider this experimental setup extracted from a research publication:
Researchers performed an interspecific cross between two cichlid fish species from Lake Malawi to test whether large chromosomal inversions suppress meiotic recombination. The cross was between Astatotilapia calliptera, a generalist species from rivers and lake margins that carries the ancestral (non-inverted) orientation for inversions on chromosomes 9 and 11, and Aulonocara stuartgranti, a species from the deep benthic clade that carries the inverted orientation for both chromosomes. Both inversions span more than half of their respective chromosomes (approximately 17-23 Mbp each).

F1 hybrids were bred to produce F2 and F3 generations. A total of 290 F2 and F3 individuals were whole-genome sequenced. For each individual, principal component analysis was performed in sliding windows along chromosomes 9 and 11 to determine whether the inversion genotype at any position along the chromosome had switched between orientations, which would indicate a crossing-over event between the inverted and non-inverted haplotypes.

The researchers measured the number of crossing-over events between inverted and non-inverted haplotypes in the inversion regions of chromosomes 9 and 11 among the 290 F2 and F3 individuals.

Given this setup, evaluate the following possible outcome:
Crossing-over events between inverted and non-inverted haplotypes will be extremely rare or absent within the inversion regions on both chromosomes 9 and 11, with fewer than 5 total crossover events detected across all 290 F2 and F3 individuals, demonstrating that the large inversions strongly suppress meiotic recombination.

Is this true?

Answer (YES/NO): YES